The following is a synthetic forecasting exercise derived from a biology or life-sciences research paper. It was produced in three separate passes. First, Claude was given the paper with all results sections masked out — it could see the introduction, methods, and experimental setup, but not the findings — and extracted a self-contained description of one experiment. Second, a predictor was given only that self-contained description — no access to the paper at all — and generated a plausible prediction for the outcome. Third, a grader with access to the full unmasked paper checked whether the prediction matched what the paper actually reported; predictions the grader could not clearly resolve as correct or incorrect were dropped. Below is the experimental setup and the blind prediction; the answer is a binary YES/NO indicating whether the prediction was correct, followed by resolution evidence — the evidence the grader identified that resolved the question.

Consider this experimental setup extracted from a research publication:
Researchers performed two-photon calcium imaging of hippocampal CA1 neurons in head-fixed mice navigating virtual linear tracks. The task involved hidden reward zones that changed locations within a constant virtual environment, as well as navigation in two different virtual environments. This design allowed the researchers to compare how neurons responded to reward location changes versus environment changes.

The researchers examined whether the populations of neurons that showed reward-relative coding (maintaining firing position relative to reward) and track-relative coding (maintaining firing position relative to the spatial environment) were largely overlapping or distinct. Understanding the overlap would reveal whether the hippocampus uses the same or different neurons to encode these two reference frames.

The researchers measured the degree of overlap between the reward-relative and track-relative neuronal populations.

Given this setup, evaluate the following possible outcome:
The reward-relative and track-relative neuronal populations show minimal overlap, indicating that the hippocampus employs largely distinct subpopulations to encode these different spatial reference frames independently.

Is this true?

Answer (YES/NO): YES